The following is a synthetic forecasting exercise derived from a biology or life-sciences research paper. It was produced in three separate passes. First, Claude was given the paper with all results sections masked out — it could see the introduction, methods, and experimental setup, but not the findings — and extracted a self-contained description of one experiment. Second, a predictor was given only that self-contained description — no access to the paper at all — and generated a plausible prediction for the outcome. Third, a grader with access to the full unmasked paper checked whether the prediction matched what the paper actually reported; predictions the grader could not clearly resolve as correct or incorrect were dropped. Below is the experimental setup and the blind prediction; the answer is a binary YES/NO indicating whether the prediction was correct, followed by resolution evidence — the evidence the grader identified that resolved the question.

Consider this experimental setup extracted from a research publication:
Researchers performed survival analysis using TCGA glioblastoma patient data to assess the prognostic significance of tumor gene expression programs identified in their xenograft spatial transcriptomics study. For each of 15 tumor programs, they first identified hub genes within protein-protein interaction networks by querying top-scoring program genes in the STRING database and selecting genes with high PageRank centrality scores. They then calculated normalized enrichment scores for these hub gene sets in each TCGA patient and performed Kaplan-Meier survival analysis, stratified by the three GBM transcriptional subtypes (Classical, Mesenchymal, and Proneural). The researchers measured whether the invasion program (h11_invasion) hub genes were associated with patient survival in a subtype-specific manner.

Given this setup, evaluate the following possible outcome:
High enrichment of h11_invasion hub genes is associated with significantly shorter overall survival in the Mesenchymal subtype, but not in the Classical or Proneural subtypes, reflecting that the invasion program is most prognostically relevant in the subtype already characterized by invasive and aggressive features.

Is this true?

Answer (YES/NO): NO